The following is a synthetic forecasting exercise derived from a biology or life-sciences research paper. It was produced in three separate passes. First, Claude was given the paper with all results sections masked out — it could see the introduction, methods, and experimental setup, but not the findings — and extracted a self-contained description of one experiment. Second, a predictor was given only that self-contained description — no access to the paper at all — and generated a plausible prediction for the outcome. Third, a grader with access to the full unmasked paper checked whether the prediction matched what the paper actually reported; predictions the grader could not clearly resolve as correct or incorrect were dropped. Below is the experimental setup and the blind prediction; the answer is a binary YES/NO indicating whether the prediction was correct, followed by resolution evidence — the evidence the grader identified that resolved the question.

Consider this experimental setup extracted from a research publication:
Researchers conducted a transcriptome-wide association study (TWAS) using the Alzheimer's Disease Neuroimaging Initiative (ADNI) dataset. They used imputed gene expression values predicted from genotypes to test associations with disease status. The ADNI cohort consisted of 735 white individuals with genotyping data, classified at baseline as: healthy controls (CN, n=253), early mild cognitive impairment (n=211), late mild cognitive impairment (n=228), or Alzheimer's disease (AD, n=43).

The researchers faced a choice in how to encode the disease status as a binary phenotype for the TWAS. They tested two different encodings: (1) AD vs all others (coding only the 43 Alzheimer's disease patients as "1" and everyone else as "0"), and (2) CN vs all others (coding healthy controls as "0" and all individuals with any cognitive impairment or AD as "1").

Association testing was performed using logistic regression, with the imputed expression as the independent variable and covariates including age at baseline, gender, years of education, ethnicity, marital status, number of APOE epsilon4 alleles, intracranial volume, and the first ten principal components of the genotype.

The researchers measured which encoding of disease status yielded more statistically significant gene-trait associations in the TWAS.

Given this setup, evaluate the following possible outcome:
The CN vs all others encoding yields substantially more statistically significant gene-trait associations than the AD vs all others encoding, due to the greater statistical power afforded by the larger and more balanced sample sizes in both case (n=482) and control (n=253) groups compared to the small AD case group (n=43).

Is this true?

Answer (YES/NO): YES